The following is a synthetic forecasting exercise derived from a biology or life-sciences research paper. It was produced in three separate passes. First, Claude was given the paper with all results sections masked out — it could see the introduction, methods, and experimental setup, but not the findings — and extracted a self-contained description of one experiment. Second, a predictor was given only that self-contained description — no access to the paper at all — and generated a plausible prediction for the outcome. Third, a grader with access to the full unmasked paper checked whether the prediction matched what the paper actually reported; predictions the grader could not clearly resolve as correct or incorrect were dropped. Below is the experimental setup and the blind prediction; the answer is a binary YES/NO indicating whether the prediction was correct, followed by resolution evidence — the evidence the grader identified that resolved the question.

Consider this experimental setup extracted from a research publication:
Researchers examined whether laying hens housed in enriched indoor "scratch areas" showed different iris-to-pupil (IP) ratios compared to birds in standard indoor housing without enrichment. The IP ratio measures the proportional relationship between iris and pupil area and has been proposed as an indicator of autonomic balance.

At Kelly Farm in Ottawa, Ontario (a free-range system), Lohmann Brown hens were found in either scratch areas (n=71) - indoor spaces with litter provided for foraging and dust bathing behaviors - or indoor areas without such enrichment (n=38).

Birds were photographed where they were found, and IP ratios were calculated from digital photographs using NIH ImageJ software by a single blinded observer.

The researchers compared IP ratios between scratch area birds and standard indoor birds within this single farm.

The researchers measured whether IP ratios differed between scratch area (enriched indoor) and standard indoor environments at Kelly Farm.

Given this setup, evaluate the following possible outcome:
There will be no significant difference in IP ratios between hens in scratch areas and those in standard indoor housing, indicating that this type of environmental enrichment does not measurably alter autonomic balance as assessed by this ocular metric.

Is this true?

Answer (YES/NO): NO